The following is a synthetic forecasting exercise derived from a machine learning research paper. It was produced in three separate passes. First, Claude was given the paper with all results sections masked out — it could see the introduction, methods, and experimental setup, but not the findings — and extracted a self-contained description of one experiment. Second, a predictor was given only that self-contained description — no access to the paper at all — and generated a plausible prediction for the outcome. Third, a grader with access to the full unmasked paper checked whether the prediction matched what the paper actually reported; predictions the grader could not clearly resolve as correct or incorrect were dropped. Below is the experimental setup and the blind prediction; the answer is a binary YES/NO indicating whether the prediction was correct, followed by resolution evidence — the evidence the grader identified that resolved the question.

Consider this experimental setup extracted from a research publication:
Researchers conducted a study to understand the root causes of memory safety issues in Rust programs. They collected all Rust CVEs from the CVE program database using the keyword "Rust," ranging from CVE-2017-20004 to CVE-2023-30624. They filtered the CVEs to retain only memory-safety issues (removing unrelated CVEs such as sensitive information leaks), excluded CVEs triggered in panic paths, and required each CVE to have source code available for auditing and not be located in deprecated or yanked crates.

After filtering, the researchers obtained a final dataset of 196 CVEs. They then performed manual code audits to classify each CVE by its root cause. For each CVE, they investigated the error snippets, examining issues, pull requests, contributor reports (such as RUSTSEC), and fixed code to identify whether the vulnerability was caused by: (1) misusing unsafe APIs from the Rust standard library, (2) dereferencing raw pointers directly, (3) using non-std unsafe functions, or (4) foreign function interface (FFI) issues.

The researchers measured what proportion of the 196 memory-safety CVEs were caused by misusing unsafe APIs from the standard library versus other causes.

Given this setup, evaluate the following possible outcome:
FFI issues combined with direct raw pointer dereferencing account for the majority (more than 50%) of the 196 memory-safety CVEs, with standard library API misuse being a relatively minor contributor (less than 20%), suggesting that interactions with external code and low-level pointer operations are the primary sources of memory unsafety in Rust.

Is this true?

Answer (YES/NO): NO